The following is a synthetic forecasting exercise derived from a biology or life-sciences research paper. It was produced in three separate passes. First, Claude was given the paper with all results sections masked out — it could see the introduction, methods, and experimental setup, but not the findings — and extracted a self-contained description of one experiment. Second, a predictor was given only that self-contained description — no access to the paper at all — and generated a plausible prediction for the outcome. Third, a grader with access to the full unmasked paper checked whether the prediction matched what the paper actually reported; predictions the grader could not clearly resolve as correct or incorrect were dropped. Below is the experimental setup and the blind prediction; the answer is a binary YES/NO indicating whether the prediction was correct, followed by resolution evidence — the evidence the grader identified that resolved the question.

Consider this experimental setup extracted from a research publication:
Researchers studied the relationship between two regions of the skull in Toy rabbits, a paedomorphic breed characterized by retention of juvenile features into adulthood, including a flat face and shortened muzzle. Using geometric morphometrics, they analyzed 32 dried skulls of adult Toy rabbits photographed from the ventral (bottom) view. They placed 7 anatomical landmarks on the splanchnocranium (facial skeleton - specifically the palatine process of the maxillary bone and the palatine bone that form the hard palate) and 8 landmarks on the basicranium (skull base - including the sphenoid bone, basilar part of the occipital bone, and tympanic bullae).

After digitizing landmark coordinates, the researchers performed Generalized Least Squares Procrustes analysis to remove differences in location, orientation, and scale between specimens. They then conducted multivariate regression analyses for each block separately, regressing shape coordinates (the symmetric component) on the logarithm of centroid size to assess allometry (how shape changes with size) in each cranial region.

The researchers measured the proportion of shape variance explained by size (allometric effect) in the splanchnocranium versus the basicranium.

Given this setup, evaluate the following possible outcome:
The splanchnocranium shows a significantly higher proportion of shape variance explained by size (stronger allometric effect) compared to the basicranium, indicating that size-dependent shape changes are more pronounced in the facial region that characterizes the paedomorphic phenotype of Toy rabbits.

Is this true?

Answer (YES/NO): NO